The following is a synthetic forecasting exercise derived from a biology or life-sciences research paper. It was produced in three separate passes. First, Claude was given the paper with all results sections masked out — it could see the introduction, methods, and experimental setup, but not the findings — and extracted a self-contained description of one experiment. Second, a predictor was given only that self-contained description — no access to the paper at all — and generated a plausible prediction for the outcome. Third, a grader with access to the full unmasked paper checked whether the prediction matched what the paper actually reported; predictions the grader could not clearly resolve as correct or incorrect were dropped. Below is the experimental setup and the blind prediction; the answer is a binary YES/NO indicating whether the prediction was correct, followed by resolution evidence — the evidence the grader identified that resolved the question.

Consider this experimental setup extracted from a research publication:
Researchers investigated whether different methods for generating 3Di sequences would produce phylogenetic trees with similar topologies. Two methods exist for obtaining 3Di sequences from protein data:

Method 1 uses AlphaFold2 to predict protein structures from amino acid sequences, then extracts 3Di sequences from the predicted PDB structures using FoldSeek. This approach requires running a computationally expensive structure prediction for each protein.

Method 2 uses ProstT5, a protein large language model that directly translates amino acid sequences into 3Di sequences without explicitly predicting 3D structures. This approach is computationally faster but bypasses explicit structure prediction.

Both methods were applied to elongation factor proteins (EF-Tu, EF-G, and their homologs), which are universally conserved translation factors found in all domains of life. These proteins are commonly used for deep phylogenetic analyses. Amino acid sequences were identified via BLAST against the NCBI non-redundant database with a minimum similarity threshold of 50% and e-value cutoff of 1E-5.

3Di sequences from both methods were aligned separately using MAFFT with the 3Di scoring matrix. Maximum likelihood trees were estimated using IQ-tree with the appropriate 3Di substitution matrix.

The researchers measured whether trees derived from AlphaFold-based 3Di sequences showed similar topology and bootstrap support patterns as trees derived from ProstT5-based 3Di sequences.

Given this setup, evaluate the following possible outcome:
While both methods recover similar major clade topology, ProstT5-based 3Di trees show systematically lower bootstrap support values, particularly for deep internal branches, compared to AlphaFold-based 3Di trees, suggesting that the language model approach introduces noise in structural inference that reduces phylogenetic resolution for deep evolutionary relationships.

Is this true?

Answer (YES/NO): NO